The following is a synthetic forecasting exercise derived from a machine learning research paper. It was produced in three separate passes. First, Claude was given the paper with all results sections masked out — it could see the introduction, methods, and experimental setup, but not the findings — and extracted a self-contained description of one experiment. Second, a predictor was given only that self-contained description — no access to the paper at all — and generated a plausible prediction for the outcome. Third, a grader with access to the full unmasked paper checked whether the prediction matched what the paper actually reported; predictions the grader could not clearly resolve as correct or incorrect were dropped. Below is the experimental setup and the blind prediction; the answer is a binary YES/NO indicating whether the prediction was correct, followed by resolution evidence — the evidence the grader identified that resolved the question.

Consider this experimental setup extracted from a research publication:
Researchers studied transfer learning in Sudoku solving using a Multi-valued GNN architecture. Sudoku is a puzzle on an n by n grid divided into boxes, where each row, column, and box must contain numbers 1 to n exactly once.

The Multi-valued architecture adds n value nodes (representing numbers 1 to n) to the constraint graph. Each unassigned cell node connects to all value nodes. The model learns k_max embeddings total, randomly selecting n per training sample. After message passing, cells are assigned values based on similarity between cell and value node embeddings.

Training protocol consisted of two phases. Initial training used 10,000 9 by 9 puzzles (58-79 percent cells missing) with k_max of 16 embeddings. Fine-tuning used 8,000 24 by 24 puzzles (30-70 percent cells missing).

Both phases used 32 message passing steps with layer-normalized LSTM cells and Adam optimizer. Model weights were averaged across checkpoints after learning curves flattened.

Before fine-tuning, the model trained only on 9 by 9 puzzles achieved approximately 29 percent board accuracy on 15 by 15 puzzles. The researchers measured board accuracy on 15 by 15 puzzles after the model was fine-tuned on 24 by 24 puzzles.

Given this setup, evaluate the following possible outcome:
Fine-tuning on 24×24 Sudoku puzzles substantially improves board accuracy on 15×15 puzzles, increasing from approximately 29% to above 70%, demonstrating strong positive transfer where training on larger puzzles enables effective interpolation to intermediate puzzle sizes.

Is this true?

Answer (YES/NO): YES